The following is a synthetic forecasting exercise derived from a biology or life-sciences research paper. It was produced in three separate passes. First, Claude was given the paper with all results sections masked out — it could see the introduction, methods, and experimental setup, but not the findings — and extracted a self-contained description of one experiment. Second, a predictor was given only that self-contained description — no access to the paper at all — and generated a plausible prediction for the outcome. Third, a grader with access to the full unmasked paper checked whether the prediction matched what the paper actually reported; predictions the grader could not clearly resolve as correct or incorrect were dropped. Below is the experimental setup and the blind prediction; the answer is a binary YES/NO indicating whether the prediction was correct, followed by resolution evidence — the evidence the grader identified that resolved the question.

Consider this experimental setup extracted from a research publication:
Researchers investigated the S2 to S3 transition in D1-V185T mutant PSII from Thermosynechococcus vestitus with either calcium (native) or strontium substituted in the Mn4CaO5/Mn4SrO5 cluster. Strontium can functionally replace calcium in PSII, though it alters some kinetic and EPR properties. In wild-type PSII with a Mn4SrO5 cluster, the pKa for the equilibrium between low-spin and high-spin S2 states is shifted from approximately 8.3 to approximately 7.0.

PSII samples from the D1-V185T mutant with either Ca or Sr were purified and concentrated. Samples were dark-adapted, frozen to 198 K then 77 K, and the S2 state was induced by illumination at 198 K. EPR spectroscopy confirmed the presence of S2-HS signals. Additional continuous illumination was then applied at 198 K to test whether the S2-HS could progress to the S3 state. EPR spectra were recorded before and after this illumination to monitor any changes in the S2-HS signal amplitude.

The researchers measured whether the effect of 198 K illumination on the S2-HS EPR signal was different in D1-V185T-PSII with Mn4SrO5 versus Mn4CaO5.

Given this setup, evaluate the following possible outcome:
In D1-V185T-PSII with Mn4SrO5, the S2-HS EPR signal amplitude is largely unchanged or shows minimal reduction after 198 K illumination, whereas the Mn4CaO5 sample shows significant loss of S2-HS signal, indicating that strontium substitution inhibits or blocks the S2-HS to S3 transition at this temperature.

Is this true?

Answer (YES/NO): NO